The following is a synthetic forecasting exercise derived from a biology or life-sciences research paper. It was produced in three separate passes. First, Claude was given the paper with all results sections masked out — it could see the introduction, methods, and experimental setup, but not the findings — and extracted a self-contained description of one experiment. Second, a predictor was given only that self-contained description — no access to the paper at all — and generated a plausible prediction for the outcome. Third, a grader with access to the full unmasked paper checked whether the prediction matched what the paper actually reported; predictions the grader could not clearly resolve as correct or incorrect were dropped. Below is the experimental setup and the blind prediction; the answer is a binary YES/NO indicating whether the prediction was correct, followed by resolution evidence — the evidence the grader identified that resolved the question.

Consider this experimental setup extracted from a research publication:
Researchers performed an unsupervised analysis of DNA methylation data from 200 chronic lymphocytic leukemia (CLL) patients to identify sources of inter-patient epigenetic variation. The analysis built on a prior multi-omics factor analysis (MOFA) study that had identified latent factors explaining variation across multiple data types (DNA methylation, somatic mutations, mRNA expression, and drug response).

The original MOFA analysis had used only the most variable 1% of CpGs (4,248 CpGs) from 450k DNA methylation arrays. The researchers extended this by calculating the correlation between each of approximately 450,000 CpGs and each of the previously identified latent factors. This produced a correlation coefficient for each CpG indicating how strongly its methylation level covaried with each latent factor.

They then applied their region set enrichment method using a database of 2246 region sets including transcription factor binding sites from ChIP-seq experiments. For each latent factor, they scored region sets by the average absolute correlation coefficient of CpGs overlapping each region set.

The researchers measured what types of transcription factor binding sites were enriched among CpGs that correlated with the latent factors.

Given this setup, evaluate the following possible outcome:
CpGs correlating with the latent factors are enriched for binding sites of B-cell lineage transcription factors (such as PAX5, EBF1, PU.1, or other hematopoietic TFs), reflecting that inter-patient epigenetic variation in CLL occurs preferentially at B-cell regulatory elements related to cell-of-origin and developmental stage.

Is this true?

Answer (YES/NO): YES